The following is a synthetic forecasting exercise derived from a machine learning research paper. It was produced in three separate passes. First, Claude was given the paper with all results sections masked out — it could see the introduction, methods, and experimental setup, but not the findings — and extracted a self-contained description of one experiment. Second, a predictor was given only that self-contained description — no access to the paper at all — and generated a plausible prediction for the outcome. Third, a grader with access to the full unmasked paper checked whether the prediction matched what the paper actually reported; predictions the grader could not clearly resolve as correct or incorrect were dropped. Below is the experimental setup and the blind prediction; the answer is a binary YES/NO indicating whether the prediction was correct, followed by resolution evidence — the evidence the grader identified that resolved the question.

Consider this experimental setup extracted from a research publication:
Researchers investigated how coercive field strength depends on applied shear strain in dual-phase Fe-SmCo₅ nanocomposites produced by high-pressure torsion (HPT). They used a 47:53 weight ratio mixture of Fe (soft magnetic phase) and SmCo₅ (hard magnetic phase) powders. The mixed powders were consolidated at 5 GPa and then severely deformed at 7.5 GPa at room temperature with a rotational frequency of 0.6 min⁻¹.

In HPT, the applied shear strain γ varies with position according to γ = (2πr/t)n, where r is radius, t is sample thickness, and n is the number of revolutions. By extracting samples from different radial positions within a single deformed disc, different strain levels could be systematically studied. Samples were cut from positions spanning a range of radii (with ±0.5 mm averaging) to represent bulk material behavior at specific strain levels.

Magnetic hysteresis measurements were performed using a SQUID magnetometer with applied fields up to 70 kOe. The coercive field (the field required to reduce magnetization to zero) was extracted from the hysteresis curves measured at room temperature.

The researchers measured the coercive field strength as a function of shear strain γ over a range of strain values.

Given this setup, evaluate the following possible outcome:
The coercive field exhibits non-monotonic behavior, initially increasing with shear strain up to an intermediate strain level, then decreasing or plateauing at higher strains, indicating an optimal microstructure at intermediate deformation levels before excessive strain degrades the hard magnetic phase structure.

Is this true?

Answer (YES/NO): YES